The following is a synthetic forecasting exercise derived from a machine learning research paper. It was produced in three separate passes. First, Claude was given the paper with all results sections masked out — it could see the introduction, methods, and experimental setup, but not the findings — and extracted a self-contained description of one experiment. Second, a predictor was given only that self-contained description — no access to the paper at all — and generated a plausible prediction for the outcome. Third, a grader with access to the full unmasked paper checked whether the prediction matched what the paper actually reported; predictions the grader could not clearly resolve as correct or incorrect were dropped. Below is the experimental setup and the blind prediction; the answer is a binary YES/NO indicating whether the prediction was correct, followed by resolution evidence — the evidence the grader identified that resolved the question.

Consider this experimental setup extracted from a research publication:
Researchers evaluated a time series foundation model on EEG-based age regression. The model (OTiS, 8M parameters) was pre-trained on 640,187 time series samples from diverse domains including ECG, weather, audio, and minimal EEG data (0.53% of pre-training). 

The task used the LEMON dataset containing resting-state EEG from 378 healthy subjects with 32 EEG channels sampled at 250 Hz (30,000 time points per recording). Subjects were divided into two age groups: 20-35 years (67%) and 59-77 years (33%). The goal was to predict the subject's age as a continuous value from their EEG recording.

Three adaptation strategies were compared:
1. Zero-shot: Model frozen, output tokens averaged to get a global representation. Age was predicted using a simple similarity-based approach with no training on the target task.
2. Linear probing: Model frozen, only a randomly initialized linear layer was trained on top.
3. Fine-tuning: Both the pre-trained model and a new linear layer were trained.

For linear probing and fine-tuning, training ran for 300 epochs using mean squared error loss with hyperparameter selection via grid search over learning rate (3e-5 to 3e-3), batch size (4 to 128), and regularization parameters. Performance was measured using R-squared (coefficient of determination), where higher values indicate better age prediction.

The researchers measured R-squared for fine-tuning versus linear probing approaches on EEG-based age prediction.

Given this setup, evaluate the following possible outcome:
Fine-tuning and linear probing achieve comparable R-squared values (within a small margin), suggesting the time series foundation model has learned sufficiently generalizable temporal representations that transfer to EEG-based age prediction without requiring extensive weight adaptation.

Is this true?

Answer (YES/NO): NO